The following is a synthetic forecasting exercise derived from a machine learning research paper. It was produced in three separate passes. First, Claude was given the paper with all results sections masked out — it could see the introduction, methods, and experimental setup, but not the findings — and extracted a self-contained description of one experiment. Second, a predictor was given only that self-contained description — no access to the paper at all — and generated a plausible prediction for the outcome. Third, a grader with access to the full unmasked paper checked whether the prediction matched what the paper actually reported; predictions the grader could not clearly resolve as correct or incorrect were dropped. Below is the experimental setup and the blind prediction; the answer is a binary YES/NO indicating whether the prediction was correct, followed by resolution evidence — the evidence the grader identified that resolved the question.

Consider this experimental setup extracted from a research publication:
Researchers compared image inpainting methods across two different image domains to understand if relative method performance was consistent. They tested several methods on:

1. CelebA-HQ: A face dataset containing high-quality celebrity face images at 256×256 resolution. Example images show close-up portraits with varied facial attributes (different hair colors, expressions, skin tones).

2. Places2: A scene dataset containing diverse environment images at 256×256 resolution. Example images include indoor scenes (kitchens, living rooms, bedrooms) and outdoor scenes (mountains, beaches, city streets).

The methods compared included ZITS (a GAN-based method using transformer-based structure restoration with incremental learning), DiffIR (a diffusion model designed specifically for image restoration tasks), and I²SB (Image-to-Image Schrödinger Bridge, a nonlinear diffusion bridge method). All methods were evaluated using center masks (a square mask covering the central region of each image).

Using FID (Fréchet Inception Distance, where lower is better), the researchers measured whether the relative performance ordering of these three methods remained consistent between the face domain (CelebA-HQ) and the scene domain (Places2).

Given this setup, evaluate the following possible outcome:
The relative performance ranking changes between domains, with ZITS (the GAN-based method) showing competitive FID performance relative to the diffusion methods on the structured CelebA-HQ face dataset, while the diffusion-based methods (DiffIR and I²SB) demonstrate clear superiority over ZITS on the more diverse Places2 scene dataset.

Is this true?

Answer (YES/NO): NO